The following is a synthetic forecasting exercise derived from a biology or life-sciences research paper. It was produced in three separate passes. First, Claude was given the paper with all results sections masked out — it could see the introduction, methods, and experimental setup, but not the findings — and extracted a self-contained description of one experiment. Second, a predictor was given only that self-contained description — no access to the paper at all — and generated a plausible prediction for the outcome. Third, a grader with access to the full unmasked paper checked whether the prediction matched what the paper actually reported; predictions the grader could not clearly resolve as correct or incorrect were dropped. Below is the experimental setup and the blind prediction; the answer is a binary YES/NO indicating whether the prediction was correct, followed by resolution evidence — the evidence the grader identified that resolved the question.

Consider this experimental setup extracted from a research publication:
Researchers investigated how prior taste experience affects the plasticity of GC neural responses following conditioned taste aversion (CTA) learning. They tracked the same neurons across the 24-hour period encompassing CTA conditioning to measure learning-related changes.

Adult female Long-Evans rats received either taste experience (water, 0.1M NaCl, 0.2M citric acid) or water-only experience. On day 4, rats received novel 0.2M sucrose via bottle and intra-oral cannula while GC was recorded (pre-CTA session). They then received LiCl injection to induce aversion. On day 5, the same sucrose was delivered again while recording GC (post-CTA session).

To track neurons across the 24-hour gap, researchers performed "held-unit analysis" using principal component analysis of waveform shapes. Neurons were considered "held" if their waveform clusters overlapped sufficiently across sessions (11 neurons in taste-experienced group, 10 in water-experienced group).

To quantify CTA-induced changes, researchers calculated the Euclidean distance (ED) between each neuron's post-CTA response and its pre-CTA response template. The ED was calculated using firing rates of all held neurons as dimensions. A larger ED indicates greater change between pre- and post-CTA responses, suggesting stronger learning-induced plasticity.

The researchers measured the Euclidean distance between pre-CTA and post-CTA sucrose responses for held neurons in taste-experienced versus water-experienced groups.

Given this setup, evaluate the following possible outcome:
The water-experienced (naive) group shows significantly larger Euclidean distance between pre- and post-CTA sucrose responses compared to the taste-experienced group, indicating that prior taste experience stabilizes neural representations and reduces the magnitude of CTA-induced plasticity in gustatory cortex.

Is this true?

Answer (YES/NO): NO